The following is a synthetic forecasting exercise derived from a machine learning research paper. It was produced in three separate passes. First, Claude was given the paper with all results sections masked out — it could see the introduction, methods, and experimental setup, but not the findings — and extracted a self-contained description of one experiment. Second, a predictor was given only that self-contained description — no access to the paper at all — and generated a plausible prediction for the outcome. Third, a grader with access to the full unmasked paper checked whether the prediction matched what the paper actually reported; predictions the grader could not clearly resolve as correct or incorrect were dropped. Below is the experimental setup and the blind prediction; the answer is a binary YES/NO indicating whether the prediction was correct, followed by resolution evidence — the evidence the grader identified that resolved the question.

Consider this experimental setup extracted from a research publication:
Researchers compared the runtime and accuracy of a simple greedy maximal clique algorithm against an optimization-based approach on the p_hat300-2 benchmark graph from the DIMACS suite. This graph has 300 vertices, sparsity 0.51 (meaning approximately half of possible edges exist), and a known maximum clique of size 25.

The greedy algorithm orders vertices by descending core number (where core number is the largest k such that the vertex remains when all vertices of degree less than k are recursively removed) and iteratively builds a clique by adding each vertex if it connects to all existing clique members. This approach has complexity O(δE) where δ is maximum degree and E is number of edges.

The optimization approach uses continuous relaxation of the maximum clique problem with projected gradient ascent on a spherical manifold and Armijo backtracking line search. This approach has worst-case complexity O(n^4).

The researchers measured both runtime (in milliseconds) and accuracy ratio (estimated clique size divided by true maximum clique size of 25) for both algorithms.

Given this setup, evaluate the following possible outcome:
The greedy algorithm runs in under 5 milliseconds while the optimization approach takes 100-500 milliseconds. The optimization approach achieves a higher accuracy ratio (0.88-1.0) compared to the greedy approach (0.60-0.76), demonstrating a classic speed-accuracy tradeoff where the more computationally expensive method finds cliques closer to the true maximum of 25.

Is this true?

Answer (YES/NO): NO